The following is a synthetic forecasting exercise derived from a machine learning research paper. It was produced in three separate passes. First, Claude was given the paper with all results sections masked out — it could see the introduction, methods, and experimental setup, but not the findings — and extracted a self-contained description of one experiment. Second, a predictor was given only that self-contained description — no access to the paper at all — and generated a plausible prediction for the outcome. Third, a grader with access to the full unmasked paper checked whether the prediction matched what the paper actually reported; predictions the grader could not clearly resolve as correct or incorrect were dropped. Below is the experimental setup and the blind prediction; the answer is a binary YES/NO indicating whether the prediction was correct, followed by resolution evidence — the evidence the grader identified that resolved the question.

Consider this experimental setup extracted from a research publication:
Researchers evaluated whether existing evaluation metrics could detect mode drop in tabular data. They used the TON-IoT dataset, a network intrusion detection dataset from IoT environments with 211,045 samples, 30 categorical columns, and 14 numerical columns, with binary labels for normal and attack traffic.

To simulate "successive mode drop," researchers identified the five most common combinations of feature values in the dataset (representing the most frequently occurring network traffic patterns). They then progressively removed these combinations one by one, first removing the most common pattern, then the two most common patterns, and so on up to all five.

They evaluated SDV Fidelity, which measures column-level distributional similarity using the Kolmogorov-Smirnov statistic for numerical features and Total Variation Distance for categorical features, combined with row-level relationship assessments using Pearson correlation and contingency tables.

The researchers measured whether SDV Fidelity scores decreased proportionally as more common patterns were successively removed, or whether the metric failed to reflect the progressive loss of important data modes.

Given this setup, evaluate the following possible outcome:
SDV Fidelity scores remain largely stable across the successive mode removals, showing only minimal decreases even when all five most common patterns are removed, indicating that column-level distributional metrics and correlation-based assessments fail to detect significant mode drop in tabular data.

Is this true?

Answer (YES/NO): YES